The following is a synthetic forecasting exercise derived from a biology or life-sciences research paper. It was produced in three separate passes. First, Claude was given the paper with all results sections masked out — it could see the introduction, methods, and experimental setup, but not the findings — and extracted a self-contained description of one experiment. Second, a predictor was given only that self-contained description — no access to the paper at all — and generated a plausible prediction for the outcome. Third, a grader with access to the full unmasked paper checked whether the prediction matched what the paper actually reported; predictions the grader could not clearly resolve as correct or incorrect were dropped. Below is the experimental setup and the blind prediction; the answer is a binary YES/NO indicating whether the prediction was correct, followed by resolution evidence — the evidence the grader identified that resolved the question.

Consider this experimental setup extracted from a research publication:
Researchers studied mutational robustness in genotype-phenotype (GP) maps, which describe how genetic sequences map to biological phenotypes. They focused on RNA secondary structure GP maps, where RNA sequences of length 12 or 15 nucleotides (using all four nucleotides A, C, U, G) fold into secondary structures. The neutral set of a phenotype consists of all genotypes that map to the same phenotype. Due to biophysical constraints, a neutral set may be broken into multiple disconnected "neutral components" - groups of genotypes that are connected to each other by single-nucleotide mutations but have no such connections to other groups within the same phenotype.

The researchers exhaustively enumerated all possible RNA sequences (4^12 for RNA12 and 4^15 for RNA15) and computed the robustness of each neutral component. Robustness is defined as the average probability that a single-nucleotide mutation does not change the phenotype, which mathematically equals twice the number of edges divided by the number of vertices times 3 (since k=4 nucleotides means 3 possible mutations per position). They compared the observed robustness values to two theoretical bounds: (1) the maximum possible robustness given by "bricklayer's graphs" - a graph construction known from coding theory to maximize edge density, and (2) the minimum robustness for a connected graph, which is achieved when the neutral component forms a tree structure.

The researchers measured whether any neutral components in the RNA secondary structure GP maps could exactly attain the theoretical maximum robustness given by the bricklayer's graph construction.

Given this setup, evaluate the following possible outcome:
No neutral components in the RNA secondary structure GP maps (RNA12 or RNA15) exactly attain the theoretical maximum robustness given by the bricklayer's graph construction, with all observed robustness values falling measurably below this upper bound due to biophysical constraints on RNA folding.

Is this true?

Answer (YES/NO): NO